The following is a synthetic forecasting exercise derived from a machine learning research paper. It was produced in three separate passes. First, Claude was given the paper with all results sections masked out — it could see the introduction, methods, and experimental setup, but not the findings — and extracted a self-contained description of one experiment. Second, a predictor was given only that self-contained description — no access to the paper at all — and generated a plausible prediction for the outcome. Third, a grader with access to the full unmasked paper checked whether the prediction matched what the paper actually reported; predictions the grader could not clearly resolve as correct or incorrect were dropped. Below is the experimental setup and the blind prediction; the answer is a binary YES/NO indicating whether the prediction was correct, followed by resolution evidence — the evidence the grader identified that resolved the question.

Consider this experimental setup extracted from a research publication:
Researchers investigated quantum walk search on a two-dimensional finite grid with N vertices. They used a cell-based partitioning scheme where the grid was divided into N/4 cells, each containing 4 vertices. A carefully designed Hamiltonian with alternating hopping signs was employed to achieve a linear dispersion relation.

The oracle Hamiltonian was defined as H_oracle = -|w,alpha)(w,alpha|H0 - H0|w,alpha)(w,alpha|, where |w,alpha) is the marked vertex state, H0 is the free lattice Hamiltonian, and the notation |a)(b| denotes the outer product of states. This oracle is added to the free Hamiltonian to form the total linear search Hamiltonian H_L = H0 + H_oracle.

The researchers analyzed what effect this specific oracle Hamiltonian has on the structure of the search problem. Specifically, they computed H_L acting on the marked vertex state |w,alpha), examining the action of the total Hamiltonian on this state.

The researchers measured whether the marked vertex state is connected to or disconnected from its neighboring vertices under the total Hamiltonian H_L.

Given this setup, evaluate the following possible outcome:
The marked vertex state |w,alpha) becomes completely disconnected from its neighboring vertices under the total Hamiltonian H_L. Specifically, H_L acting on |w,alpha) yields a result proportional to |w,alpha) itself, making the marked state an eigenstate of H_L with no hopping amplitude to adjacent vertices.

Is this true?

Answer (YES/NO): YES